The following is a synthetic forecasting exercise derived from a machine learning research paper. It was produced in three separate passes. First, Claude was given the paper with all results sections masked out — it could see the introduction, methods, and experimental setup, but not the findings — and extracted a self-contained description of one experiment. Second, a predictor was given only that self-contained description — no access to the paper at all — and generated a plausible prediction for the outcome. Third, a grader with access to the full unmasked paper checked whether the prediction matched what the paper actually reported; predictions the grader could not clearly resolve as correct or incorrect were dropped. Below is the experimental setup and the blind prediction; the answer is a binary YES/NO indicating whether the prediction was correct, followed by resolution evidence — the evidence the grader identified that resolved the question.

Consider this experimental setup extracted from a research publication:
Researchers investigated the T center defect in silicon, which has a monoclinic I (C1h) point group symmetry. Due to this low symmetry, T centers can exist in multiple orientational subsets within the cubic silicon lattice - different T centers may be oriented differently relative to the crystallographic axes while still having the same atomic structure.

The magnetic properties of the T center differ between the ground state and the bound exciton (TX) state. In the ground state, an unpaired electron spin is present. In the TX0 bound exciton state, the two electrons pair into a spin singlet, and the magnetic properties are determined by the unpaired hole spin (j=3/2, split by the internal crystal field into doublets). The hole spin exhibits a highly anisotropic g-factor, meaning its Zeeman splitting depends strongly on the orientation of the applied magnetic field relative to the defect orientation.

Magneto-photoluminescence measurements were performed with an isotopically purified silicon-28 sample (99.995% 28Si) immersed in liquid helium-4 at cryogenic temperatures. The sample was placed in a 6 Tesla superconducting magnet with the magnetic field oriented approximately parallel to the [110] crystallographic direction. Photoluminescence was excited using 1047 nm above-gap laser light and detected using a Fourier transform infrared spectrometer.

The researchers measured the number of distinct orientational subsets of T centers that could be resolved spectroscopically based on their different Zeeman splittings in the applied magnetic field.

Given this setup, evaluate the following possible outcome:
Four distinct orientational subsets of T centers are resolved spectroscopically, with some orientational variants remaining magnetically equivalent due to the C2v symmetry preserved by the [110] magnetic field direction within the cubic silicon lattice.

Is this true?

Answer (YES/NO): NO